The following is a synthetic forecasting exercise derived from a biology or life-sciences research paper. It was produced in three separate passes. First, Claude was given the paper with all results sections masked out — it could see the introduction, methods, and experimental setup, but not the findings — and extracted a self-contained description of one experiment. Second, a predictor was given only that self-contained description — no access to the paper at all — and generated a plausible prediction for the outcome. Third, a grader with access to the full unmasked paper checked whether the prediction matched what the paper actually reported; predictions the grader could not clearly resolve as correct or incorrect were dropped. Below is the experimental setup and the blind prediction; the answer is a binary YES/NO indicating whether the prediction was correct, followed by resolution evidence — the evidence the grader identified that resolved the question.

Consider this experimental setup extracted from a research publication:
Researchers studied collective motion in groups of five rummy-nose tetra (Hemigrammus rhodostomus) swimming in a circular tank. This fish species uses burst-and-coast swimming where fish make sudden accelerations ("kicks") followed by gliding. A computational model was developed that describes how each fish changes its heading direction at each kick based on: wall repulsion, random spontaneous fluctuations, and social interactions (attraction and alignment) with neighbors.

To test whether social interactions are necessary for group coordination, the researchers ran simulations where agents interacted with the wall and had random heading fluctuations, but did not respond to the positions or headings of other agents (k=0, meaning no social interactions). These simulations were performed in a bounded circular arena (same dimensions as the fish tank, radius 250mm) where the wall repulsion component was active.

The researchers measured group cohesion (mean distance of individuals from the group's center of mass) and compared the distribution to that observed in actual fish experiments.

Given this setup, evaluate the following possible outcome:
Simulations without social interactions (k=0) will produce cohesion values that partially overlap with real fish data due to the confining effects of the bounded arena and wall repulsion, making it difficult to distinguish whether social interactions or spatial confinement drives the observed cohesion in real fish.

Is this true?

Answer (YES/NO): NO